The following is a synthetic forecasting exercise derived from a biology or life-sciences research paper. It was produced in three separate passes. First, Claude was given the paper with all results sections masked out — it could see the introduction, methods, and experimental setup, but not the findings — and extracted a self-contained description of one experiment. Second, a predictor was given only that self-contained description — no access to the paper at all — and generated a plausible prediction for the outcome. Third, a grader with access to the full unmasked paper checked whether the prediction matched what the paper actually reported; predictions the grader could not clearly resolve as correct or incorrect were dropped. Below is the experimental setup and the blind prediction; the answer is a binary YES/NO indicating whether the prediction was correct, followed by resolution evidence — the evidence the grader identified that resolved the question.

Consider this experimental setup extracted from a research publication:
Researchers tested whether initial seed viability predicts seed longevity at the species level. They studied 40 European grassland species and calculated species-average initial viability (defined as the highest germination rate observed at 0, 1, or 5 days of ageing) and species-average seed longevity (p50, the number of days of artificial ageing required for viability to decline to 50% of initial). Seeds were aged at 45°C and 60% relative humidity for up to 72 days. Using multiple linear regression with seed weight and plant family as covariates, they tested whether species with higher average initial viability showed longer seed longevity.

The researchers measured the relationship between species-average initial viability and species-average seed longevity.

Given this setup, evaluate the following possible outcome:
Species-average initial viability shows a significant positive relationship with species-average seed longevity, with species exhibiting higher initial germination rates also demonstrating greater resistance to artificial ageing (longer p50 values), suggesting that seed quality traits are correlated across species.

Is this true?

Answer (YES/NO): YES